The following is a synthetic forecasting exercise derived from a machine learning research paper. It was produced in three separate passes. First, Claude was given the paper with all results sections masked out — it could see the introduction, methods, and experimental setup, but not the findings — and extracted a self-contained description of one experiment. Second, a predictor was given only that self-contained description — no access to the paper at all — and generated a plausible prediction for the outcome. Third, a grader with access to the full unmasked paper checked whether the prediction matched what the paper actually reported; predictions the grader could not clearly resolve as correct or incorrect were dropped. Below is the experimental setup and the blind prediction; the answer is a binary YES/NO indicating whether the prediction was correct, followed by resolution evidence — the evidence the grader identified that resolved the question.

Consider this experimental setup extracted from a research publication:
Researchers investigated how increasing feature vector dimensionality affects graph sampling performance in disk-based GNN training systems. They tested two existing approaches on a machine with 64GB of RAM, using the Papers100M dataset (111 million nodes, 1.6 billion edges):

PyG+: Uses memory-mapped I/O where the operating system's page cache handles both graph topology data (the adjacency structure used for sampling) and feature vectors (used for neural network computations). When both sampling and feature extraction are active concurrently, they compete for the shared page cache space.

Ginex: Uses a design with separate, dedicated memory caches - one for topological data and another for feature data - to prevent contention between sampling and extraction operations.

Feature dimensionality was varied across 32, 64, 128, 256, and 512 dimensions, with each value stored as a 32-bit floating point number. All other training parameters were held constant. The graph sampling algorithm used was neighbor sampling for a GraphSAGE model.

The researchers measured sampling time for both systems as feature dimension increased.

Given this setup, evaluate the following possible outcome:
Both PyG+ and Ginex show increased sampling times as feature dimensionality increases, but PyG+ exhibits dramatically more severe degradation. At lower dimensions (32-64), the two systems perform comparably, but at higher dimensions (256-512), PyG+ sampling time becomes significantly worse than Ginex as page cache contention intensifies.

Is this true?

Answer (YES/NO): NO